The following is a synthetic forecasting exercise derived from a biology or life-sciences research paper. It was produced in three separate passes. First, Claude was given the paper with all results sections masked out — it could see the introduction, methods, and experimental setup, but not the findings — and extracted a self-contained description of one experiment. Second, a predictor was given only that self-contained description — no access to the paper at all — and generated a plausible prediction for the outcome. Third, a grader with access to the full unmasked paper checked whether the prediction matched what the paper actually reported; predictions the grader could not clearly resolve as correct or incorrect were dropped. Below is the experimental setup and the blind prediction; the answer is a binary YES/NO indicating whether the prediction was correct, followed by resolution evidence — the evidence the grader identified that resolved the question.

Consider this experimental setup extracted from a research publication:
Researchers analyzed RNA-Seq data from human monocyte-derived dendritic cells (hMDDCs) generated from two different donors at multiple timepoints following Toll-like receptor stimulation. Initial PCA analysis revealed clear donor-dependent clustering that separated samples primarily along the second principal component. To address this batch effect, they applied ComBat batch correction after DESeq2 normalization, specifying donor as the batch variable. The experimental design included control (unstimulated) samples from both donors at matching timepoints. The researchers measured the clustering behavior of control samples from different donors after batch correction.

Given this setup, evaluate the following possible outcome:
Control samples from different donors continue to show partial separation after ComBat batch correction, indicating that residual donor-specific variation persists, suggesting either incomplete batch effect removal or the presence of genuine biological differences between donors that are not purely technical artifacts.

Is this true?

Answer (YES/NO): NO